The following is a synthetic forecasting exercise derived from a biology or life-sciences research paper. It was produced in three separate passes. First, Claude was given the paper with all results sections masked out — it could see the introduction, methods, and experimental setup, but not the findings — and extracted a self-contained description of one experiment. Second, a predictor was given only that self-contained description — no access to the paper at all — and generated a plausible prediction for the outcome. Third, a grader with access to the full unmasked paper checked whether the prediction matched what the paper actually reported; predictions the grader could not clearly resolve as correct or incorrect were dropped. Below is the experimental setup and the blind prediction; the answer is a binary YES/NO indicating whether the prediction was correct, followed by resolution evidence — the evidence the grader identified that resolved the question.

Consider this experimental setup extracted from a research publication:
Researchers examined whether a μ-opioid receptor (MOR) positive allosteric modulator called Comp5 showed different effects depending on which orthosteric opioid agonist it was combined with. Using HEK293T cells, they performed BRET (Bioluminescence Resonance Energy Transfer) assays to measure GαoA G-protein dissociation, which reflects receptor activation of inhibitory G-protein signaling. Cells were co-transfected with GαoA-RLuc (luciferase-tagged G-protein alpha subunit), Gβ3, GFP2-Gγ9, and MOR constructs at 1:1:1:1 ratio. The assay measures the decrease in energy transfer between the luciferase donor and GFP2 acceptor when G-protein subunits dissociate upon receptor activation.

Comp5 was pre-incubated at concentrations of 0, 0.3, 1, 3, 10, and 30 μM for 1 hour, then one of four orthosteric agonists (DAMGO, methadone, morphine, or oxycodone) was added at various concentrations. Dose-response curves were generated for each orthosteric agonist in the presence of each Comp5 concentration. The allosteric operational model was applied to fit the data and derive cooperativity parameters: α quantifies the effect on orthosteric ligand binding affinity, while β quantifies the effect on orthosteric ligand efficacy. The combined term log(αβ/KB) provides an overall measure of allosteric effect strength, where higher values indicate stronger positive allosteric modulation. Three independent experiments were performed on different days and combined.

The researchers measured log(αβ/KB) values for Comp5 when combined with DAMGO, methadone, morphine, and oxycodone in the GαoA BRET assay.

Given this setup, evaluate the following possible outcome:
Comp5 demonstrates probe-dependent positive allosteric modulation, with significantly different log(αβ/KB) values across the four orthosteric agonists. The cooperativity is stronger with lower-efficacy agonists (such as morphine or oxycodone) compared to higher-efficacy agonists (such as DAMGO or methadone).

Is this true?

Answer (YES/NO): NO